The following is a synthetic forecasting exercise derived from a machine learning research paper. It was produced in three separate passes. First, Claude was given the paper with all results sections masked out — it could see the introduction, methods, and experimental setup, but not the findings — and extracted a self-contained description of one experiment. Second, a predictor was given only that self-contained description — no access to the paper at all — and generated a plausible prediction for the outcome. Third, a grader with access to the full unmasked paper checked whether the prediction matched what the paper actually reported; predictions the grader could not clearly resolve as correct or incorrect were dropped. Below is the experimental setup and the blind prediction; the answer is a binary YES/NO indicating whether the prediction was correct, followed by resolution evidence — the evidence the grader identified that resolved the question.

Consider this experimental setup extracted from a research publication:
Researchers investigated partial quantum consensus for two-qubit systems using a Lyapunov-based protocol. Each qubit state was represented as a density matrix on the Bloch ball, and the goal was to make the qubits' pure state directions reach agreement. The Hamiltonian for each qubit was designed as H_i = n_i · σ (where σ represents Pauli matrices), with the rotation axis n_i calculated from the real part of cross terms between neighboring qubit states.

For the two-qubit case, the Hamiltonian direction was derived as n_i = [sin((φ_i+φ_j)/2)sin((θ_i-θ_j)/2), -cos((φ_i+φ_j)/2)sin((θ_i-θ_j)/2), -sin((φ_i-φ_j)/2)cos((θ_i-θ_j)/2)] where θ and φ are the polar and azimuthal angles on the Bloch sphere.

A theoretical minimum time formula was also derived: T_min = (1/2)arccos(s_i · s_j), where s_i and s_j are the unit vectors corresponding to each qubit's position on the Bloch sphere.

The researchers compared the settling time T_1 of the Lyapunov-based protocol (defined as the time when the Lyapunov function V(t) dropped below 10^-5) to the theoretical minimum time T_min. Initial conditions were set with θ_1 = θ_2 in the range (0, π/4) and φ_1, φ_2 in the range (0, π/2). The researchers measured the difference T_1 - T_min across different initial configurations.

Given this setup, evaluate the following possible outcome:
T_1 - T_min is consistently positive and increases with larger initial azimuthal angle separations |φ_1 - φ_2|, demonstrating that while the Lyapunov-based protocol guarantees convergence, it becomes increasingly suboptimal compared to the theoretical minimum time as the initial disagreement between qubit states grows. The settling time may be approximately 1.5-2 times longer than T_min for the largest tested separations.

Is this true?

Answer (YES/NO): NO